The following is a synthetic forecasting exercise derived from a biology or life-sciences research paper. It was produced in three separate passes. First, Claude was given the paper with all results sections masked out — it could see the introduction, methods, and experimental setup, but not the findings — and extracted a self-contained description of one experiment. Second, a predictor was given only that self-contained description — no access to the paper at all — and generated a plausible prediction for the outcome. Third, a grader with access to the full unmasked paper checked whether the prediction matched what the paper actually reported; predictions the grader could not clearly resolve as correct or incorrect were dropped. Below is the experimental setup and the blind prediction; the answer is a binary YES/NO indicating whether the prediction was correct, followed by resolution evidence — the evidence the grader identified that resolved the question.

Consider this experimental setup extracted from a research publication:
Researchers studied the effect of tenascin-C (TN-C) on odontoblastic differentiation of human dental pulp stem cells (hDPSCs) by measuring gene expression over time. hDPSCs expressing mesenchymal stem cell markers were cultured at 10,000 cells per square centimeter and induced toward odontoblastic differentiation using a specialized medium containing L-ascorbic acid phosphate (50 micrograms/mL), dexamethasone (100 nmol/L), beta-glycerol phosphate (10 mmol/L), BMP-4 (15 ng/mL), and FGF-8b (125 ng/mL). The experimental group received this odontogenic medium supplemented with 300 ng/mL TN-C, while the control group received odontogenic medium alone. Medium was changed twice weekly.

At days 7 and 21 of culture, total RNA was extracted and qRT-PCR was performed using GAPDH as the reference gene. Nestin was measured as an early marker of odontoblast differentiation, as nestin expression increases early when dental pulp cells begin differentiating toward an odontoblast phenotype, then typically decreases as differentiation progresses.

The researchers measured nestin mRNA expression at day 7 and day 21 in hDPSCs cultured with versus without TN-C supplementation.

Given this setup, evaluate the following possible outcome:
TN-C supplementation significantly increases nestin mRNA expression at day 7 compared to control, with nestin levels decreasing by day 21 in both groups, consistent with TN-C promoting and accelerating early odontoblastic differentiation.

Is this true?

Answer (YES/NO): YES